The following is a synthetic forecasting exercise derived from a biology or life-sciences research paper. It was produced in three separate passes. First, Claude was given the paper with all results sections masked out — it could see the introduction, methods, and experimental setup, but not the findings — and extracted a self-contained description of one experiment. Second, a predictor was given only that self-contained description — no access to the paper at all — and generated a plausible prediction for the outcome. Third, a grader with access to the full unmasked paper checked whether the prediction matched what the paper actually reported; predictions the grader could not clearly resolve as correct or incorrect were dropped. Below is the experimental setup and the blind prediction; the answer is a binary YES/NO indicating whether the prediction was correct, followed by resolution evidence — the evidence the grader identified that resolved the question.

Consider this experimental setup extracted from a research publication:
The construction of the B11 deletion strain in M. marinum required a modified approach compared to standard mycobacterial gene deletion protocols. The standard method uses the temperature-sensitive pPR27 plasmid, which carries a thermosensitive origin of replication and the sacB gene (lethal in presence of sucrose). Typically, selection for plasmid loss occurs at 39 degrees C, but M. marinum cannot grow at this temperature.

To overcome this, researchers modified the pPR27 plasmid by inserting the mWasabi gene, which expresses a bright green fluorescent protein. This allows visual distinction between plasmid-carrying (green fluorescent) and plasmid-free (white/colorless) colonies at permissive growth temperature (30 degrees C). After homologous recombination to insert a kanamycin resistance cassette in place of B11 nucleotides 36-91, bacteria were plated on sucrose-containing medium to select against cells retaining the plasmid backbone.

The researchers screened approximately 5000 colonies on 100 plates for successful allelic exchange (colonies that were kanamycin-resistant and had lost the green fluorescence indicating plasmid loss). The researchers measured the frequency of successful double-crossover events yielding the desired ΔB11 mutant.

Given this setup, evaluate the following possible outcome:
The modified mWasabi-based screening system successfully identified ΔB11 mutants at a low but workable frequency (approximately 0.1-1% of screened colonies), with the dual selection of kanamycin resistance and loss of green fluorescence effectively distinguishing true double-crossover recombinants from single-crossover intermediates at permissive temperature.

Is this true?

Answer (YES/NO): NO